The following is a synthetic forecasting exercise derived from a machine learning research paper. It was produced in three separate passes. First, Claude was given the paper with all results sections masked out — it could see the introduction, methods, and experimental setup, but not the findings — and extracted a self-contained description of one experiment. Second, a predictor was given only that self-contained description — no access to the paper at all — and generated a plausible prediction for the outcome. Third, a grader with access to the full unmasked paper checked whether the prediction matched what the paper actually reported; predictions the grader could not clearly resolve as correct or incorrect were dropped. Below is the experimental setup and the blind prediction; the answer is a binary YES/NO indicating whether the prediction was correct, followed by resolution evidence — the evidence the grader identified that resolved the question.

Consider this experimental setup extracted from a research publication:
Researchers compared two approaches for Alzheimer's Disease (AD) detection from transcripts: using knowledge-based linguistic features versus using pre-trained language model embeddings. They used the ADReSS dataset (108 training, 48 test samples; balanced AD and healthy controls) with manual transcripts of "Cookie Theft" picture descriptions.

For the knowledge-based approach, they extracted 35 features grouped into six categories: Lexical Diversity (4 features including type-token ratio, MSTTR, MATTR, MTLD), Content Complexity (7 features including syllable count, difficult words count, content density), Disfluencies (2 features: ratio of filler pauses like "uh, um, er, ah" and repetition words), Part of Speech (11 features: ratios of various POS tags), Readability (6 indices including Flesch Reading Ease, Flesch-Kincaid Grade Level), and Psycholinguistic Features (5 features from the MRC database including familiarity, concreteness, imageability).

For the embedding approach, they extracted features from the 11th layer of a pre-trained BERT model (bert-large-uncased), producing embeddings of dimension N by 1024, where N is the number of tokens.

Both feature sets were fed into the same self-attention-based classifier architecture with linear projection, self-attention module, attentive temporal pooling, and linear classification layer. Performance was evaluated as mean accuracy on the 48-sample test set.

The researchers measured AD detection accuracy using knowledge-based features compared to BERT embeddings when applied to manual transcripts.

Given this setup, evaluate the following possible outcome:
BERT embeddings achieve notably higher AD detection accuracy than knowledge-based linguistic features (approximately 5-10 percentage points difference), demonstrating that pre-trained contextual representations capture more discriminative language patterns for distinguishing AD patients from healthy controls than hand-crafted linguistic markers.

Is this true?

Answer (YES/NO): NO